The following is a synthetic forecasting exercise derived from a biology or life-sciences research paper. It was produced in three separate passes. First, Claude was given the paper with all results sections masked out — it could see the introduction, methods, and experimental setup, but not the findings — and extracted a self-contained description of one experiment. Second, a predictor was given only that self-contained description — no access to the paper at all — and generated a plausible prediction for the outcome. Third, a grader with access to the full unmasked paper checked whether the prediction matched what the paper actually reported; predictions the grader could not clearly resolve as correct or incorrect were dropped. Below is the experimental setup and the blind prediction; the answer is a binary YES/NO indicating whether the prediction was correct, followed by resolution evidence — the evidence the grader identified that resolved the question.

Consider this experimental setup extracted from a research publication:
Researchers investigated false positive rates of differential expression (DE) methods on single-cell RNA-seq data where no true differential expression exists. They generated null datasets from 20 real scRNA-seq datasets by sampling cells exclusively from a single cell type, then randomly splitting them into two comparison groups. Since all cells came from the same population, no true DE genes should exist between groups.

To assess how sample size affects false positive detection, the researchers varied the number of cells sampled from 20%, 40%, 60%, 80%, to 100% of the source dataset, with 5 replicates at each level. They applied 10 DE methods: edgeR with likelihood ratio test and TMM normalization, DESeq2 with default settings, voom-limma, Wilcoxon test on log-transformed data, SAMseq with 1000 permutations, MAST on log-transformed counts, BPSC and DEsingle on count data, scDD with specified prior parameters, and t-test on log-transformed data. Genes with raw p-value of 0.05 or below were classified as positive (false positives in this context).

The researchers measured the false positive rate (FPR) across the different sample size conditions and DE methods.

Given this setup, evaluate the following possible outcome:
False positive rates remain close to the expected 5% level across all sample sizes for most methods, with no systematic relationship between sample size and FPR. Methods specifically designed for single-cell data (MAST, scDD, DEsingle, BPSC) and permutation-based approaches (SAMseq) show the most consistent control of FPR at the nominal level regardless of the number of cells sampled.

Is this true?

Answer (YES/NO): NO